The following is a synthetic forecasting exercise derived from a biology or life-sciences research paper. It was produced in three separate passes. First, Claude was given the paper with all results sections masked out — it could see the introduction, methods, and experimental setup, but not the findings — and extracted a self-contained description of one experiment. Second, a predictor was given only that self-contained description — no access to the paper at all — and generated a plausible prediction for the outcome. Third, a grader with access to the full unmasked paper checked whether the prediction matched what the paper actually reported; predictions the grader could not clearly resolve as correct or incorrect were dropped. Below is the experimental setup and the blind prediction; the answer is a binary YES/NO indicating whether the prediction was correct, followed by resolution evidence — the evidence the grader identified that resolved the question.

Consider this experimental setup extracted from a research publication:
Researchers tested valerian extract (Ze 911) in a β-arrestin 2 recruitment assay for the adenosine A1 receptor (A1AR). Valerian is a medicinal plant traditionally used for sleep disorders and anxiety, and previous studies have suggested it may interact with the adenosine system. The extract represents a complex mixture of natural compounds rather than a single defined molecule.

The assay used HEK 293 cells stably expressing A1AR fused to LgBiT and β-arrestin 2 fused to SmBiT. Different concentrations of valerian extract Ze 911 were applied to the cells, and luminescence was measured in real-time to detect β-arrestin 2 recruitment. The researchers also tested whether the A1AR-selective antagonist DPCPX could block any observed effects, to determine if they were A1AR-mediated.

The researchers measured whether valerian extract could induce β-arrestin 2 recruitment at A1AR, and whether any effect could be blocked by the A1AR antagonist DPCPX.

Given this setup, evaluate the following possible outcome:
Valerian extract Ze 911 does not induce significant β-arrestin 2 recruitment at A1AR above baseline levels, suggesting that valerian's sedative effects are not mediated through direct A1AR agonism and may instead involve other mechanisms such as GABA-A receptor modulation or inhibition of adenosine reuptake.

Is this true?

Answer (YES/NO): NO